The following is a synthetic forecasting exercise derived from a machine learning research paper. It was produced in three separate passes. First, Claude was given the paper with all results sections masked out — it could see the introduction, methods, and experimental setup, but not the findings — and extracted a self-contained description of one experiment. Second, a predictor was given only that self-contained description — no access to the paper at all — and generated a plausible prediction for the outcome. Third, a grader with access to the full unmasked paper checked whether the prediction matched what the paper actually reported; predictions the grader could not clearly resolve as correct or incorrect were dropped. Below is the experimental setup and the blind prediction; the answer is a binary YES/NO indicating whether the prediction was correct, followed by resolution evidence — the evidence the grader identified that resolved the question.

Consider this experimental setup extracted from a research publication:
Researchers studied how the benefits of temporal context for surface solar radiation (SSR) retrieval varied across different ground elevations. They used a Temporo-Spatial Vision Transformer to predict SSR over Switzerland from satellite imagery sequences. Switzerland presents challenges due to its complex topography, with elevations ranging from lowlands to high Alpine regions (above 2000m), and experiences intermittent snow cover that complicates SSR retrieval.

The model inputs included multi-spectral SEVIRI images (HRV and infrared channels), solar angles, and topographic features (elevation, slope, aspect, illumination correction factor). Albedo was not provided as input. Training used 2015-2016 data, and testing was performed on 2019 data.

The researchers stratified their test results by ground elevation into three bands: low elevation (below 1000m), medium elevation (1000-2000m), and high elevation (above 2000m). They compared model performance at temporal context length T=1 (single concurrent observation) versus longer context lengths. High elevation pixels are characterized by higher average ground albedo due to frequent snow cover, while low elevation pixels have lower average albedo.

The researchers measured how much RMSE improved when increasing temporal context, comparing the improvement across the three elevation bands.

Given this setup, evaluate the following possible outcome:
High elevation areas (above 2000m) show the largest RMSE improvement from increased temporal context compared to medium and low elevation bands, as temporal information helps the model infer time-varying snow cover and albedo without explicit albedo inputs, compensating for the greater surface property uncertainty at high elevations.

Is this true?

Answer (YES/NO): YES